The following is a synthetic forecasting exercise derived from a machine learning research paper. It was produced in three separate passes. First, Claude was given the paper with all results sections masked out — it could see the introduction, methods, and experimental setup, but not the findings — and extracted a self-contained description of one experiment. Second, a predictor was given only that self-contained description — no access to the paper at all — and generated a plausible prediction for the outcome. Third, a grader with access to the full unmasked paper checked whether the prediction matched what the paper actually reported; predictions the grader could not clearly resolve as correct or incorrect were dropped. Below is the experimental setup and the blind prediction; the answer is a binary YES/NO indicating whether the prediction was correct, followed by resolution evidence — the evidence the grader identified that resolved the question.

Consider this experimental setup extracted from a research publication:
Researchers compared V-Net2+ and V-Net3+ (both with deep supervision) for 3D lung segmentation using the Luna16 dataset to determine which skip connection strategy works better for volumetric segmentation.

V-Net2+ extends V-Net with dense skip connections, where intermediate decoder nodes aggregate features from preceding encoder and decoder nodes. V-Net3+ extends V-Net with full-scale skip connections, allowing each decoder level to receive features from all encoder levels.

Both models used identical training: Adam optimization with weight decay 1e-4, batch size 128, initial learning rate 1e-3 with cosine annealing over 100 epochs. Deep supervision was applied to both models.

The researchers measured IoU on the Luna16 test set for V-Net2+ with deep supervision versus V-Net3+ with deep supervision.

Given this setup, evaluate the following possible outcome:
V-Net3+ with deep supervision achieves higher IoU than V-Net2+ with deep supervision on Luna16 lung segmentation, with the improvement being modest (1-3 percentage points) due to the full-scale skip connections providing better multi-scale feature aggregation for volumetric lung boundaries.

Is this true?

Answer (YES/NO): NO